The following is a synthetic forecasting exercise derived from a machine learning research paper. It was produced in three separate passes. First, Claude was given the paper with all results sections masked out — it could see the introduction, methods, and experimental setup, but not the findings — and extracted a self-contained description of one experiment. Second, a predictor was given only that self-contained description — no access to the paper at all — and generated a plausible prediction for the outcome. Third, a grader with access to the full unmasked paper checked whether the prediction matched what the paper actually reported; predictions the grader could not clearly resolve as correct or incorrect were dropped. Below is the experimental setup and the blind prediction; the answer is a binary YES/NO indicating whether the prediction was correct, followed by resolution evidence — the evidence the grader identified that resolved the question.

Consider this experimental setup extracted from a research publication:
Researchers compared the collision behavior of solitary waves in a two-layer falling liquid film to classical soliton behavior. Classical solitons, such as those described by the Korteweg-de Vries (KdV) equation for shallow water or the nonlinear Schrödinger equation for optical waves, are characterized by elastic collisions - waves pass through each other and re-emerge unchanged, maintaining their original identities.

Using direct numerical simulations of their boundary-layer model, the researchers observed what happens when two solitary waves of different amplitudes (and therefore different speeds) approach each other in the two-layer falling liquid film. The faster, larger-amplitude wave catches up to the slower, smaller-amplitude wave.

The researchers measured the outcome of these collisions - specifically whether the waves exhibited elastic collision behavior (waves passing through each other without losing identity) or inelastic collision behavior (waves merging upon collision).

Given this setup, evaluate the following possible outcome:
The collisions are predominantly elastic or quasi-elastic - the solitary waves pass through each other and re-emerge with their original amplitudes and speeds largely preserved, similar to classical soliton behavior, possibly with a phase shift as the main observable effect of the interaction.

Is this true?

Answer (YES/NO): NO